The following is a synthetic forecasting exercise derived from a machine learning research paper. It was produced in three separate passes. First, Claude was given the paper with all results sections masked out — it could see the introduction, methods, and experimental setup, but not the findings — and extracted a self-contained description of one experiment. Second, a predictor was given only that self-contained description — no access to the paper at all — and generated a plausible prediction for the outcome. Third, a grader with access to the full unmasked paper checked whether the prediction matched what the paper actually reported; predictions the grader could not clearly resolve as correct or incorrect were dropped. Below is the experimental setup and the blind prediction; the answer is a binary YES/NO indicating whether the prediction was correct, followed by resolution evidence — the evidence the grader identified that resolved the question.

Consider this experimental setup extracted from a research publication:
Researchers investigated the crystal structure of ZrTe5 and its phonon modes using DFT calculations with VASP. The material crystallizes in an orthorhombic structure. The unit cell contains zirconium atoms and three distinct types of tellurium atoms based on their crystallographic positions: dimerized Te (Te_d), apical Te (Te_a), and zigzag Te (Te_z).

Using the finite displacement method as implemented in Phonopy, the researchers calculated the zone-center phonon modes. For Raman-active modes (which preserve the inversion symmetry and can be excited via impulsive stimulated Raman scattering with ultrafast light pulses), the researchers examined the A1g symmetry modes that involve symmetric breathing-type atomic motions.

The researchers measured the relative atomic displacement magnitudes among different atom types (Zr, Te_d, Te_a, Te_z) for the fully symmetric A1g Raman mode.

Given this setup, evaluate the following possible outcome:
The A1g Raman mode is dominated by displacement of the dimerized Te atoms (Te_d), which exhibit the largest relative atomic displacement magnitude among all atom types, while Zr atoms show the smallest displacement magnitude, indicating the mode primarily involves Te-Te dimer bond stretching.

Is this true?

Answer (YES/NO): NO